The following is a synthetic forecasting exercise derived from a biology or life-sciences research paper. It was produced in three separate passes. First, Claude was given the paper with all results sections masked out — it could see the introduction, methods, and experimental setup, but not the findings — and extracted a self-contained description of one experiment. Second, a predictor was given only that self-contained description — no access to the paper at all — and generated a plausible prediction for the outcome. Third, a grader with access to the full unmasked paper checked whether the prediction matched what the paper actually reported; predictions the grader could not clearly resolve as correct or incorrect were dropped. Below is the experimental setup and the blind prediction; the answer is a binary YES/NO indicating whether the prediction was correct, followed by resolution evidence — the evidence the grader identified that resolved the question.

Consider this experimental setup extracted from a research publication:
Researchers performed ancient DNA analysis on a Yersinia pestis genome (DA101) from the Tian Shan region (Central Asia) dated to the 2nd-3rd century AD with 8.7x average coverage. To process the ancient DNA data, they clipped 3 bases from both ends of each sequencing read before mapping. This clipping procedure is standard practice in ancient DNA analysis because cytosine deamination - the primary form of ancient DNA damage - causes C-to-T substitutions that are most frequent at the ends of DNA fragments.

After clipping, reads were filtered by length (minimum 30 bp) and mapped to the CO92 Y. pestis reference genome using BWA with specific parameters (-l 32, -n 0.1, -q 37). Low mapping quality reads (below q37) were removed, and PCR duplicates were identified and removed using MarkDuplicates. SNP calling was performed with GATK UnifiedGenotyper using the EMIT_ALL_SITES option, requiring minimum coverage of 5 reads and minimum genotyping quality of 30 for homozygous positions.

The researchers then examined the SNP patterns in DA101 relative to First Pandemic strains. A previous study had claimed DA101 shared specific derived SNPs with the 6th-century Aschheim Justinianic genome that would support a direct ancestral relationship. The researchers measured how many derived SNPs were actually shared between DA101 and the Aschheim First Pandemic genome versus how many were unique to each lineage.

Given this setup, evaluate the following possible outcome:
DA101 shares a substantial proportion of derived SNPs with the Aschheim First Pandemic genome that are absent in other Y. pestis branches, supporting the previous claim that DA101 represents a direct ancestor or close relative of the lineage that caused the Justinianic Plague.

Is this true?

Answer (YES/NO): NO